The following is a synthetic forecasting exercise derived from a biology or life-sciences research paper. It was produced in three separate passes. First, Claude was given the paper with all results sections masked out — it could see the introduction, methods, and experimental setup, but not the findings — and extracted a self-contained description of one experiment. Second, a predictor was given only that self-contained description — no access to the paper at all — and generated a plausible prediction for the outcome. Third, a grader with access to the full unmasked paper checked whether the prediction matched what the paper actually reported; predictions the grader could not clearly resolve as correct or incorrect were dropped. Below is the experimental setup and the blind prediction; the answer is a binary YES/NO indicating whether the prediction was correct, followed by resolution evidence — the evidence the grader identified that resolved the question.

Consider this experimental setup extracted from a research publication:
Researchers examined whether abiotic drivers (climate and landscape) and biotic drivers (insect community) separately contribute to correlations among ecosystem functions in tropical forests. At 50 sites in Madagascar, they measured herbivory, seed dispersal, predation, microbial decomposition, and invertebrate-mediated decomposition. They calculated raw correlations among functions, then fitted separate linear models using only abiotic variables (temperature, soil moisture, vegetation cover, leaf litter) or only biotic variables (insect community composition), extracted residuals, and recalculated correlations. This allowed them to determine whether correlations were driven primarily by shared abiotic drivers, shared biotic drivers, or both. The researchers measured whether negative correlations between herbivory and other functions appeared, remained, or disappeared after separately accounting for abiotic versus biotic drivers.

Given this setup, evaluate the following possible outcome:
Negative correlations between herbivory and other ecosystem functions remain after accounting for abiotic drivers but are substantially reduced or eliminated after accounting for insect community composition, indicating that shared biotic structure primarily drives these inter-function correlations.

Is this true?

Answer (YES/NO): NO